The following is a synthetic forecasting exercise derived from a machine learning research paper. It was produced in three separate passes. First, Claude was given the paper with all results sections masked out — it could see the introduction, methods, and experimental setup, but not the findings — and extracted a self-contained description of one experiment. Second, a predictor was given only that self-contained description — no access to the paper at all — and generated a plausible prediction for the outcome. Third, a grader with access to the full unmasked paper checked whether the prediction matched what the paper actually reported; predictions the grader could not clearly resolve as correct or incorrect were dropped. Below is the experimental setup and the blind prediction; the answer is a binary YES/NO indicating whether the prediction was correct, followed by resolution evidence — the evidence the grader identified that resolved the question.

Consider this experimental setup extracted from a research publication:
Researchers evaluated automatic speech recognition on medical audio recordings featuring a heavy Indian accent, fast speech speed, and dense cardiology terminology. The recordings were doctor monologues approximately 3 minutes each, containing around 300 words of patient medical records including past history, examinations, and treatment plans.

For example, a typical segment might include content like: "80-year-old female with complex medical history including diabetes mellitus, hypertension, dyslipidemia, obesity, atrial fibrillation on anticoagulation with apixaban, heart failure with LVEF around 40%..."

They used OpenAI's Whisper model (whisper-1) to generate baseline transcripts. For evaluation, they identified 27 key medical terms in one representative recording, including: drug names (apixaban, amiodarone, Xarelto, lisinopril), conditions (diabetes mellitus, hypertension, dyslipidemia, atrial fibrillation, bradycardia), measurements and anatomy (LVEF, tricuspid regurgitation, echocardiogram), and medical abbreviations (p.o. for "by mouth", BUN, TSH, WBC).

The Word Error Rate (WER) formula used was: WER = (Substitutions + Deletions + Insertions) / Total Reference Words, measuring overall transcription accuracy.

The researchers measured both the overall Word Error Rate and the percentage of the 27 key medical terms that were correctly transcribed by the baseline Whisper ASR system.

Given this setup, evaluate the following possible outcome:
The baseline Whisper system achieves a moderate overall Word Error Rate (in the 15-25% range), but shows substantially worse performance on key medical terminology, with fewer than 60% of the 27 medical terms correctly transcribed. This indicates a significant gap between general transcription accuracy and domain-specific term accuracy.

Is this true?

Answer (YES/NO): NO